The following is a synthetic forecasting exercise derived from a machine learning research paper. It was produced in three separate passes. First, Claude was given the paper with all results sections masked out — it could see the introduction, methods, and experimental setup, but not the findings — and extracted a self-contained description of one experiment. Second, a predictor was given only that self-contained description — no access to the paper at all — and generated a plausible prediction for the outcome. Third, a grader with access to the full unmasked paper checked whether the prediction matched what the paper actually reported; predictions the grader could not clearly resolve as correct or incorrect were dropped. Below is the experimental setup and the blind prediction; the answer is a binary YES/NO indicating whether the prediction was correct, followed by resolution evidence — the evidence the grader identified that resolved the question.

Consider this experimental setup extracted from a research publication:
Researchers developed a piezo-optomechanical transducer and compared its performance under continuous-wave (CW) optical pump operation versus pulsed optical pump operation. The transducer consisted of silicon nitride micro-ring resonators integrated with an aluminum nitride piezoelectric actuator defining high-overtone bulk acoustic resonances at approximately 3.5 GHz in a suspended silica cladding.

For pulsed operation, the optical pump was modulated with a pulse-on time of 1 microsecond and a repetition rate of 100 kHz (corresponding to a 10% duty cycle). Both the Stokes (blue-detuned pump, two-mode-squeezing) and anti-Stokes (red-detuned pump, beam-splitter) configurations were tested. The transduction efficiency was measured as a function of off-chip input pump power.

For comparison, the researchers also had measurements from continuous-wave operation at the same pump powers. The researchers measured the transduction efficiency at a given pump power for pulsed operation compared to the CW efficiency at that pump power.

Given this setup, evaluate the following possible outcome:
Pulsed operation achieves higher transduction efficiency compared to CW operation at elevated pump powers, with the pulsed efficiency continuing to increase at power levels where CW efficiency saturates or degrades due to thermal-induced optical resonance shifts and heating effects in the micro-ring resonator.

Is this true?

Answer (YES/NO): NO